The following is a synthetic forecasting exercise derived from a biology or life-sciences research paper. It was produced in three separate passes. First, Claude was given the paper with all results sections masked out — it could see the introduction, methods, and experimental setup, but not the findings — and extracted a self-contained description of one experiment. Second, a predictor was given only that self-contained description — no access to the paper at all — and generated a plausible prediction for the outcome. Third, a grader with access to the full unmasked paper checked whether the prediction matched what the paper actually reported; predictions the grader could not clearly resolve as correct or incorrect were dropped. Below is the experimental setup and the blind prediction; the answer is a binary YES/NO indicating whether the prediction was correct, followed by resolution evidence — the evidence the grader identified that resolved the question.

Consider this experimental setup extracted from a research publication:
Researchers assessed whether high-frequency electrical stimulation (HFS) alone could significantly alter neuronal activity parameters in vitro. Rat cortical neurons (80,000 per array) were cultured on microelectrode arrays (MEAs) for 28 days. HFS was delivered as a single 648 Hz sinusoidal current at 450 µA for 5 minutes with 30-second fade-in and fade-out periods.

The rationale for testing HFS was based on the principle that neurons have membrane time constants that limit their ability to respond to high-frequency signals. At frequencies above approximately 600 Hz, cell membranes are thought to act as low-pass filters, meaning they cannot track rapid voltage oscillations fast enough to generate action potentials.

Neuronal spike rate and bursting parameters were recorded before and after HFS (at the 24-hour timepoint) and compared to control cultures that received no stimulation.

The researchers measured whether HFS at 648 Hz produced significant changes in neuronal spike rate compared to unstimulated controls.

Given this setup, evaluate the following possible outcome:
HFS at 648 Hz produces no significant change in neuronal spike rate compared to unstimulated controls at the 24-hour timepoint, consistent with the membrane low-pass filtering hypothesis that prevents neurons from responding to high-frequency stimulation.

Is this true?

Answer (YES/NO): YES